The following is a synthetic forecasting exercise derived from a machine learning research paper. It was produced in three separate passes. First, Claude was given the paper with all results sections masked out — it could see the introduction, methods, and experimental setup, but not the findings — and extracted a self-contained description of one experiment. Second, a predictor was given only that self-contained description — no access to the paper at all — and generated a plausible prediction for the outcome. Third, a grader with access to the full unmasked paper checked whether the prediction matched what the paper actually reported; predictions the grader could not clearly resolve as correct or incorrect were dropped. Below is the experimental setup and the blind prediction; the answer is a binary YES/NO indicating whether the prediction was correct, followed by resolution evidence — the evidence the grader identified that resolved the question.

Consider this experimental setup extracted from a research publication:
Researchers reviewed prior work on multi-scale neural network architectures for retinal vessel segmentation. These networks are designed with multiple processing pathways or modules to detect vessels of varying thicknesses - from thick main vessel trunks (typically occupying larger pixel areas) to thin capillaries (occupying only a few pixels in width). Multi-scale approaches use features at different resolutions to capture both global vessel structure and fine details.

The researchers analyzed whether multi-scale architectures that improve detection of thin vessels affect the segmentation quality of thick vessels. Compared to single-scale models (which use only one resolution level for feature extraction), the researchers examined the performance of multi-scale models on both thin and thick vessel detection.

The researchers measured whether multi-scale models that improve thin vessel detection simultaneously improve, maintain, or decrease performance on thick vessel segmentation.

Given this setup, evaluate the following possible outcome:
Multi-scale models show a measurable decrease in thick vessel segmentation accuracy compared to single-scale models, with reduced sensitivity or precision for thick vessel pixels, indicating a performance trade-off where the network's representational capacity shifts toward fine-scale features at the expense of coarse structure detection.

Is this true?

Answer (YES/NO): YES